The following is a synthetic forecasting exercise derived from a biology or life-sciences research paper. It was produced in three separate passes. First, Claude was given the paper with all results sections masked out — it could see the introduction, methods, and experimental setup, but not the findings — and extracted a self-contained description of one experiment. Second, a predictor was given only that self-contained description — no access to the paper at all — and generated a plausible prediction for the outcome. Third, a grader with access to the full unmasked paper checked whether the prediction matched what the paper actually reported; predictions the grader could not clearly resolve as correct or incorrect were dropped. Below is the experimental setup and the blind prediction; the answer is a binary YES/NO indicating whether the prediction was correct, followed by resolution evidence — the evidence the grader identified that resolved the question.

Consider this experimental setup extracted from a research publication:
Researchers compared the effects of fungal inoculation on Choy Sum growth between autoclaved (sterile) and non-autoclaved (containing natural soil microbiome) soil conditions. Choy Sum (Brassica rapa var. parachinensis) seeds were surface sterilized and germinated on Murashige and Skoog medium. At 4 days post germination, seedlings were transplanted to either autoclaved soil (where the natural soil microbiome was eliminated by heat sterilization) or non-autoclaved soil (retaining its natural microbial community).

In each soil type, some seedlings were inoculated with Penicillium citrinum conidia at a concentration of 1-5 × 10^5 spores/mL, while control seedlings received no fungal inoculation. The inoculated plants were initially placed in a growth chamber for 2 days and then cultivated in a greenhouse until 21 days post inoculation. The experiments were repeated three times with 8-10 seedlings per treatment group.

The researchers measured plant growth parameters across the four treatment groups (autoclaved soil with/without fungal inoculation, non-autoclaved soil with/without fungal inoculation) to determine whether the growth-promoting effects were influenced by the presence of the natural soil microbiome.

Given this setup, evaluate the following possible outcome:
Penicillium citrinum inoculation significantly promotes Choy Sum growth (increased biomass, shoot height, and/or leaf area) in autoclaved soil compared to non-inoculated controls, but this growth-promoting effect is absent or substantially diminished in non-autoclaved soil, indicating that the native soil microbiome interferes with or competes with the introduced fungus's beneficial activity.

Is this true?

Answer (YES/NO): NO